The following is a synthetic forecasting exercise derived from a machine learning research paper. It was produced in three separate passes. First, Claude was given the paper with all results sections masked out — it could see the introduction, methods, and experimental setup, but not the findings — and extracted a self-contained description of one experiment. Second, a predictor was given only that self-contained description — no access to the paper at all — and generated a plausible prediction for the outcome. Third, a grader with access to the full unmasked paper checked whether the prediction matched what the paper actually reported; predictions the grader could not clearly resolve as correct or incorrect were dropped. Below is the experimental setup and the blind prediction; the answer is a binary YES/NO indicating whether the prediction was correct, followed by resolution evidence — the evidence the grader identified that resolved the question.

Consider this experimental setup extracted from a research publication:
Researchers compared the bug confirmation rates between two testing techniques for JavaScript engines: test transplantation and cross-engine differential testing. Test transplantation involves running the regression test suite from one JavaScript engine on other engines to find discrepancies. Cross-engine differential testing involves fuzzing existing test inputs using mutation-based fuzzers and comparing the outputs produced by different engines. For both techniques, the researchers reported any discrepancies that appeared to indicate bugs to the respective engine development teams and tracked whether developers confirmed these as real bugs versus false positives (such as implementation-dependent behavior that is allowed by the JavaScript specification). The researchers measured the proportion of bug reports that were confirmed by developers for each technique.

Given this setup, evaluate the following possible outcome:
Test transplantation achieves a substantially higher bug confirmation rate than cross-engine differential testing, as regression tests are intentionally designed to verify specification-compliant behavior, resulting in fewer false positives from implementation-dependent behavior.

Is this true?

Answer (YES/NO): NO